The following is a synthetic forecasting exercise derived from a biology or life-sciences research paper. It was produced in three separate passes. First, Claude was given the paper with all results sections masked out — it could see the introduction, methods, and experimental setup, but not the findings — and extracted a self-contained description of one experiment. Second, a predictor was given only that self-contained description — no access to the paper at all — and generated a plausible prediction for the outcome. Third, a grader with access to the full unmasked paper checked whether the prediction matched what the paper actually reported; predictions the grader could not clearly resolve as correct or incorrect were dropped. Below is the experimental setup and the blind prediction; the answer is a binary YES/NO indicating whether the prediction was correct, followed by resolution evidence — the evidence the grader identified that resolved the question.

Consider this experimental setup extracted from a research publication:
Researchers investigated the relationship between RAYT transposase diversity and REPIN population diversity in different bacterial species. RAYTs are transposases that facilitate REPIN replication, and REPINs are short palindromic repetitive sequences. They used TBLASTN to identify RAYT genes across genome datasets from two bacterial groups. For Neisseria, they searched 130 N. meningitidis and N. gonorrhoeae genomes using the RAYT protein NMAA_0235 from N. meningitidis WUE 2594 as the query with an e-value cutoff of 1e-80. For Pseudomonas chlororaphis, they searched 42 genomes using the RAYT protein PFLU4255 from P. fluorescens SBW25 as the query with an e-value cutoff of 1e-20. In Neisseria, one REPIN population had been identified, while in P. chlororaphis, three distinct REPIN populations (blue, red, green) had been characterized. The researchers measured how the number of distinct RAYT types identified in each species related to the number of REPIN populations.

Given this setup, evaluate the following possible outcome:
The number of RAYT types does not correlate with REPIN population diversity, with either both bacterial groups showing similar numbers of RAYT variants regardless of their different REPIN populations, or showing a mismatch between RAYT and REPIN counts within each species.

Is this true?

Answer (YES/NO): NO